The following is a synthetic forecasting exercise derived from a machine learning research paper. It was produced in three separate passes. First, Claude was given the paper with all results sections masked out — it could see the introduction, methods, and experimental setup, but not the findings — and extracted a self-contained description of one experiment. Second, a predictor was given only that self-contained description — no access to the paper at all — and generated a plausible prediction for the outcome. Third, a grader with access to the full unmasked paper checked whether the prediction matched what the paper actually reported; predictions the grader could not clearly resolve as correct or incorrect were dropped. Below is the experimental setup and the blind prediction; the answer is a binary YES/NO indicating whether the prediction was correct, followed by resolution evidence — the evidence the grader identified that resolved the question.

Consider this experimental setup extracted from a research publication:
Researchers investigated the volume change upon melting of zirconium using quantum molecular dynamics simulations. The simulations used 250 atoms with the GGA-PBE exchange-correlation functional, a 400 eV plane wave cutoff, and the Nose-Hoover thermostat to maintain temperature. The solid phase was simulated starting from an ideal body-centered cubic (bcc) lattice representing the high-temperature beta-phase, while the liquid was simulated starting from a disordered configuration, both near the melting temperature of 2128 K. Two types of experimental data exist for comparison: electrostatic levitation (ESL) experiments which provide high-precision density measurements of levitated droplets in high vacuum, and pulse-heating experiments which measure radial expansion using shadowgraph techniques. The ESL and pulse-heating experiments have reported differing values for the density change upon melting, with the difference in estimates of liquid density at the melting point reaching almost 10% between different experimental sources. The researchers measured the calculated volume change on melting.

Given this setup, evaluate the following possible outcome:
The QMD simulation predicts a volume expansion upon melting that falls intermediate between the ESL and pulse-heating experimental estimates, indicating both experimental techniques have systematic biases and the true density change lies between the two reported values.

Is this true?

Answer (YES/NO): NO